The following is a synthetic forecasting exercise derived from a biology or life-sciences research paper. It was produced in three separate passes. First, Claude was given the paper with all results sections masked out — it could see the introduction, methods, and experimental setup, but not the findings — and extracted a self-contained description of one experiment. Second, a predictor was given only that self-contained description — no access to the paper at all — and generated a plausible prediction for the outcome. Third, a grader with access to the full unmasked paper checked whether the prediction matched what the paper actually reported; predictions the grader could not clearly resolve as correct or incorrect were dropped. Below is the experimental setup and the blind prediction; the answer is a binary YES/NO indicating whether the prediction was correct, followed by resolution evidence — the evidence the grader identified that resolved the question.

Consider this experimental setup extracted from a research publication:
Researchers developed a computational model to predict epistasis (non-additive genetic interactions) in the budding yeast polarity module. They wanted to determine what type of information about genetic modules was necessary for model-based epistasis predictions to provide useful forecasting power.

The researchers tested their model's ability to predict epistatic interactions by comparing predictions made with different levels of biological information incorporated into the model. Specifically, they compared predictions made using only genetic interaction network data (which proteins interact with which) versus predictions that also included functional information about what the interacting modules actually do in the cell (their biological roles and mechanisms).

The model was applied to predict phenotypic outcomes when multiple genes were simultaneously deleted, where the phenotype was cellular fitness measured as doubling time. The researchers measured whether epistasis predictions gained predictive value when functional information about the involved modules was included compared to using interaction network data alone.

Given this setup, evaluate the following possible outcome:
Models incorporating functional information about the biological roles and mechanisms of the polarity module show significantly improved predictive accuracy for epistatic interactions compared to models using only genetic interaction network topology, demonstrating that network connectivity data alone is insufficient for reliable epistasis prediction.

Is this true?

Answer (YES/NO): YES